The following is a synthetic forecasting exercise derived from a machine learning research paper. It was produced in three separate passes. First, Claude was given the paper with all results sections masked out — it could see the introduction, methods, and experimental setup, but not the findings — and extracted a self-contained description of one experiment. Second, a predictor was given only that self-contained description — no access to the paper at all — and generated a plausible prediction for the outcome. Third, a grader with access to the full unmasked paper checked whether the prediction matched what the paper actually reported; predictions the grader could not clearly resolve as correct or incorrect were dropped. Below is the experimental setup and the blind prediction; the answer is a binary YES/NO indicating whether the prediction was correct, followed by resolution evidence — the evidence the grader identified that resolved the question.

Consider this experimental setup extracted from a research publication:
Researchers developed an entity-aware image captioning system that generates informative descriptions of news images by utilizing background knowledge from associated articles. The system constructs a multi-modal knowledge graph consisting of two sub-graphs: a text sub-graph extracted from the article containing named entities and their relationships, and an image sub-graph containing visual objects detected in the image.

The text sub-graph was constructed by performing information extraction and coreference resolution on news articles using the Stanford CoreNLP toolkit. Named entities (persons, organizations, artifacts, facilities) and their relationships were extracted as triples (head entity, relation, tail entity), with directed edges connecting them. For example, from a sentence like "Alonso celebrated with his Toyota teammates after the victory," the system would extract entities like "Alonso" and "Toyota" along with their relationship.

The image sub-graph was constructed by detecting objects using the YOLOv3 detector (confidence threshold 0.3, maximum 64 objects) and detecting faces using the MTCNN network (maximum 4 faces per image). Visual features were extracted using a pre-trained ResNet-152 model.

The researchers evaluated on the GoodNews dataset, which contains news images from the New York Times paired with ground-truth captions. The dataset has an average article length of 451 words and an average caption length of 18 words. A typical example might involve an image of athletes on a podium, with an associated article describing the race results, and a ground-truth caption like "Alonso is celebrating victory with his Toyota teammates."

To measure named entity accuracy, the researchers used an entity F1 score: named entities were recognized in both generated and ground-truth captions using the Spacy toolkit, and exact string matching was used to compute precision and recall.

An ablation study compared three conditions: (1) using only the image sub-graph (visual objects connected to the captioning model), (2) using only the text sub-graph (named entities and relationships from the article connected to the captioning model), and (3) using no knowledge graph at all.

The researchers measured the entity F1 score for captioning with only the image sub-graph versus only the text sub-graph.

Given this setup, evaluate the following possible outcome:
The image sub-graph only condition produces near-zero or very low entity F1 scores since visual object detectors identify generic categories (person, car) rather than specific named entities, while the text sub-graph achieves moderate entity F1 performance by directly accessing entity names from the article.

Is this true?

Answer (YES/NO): NO